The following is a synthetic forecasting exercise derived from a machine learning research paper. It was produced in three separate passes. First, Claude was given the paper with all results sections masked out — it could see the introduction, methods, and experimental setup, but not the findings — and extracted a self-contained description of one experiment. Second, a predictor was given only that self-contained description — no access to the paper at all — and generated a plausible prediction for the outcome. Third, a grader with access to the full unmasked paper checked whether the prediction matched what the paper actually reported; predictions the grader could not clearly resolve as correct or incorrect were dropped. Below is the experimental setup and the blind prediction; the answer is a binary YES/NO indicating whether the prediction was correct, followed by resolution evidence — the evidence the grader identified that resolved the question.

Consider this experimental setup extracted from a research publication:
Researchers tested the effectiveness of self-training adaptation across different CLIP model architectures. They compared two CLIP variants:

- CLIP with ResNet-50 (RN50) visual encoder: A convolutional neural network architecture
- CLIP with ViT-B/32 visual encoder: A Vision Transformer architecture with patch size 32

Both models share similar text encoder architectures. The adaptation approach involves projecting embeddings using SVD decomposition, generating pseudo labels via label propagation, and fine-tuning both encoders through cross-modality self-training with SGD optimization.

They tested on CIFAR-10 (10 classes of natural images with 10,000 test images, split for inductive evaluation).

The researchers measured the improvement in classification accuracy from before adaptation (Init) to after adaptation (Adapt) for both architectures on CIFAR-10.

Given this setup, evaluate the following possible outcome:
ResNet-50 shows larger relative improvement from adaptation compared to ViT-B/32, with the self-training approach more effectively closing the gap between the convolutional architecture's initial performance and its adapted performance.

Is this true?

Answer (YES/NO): YES